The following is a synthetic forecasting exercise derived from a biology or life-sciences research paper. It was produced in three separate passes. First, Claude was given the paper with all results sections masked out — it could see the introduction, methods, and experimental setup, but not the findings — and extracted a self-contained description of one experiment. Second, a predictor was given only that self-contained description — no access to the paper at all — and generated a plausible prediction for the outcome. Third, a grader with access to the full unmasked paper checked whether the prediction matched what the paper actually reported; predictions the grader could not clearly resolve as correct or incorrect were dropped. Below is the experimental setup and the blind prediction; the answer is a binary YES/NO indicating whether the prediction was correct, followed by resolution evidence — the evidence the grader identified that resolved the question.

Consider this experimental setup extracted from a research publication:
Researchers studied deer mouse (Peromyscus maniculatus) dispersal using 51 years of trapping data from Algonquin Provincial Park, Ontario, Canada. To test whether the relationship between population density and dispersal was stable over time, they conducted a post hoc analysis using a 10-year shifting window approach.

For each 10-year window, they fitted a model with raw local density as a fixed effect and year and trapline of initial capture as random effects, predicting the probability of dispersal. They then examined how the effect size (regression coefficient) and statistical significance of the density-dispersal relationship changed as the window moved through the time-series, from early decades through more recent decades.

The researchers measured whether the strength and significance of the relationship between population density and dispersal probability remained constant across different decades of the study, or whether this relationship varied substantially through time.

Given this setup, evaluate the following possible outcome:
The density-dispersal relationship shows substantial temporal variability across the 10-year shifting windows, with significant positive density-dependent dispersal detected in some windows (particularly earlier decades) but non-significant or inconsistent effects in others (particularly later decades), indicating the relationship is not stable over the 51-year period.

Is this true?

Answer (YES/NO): NO